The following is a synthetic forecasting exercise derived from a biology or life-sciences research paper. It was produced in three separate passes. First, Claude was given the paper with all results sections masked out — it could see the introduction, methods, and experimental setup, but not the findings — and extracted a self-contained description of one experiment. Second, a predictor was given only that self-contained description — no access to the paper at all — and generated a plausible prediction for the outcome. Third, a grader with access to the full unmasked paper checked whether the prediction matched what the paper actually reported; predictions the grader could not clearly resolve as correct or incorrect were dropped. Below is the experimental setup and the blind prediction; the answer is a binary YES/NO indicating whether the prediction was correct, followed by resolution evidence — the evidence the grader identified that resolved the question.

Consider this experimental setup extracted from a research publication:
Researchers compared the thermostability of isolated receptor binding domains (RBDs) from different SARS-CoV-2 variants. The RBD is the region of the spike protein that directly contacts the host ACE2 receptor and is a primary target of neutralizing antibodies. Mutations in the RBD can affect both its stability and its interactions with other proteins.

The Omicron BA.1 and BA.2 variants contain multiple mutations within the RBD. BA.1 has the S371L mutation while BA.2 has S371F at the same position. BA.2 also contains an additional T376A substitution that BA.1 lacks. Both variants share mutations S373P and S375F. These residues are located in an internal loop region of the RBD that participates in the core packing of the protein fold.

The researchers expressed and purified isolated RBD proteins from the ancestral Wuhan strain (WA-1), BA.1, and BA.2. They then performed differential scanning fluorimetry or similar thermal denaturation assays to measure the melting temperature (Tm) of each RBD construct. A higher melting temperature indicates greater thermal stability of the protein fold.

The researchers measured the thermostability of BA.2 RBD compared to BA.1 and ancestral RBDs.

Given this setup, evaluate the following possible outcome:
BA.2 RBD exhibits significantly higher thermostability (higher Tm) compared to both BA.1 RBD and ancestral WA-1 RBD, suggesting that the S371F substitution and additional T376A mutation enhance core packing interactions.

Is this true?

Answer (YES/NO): NO